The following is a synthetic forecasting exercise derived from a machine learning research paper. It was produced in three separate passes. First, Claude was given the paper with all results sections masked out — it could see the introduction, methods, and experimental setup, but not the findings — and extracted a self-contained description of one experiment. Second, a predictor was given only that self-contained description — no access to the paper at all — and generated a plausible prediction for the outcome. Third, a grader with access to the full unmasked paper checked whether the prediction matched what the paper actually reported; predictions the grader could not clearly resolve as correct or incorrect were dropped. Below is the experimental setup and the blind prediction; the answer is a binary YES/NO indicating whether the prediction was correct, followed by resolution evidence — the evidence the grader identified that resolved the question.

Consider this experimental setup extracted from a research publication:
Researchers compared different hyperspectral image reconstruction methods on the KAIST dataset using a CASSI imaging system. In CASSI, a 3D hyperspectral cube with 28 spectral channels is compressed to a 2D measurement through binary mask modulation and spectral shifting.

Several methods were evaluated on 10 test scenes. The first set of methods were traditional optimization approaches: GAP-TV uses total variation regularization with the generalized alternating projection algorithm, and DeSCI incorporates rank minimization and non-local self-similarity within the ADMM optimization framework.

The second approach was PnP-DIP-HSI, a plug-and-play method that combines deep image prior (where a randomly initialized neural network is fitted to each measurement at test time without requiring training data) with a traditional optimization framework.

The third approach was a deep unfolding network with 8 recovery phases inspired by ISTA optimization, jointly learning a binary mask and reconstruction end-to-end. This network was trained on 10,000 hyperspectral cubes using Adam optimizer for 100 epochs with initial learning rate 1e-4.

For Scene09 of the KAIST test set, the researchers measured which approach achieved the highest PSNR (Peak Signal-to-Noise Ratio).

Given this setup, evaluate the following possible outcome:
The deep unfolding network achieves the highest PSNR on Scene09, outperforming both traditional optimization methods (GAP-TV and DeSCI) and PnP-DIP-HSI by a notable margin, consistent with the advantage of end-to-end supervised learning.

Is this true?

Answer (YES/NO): NO